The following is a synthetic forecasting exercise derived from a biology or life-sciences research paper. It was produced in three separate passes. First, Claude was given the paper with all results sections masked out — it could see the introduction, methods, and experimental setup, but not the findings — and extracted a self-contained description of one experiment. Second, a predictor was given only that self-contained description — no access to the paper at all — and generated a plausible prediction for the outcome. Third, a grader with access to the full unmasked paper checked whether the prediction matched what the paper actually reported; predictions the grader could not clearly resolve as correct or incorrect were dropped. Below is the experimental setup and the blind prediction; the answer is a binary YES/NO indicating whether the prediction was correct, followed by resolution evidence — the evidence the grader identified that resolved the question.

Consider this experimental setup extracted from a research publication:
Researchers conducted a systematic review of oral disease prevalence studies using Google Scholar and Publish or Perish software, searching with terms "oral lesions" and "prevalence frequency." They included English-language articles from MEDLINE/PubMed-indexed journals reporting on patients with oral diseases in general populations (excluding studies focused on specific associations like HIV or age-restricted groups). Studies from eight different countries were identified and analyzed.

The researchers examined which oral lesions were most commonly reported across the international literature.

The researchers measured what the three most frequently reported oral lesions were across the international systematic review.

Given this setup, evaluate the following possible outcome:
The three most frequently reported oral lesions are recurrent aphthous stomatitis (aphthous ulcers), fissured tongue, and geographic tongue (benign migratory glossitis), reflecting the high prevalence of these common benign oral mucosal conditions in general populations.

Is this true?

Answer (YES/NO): NO